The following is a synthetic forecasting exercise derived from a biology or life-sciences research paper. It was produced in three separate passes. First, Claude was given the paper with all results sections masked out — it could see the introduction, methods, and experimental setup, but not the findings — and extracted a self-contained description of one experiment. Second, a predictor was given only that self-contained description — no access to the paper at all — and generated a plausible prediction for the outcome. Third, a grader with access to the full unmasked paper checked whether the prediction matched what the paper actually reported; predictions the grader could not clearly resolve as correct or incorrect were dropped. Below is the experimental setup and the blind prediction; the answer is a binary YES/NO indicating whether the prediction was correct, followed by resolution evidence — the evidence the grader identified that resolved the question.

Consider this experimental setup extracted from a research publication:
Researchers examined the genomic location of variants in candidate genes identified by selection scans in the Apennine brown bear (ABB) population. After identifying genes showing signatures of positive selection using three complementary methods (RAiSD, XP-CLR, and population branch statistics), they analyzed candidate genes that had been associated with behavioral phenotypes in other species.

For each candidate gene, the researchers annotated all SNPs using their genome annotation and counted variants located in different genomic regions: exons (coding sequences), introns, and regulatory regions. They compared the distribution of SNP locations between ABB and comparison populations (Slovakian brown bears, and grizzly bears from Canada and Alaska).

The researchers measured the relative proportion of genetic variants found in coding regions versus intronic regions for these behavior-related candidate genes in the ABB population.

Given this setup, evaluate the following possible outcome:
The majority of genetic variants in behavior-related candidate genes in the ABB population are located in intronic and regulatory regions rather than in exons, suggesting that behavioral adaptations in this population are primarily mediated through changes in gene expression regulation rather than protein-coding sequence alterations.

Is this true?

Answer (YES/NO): YES